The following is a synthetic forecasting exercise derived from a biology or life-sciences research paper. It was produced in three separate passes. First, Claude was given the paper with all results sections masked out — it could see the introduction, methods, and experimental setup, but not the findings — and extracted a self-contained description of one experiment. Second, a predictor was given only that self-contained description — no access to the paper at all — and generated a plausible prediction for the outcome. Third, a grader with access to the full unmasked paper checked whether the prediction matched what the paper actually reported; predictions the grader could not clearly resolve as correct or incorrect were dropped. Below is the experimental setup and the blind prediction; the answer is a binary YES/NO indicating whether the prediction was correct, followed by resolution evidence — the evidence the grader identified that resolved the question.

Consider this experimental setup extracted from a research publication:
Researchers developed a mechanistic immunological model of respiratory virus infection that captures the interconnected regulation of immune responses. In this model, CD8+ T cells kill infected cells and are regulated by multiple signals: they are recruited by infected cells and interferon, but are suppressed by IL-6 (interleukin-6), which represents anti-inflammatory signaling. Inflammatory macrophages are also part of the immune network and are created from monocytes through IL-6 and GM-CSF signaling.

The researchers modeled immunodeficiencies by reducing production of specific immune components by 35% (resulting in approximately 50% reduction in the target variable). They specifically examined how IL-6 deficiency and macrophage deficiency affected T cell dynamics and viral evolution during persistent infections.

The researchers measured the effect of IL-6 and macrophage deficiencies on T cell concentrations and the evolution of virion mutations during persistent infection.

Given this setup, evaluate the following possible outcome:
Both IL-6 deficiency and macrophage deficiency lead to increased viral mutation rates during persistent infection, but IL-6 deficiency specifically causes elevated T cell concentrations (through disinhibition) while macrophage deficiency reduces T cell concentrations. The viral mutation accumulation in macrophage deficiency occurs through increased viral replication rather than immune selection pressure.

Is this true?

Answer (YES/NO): NO